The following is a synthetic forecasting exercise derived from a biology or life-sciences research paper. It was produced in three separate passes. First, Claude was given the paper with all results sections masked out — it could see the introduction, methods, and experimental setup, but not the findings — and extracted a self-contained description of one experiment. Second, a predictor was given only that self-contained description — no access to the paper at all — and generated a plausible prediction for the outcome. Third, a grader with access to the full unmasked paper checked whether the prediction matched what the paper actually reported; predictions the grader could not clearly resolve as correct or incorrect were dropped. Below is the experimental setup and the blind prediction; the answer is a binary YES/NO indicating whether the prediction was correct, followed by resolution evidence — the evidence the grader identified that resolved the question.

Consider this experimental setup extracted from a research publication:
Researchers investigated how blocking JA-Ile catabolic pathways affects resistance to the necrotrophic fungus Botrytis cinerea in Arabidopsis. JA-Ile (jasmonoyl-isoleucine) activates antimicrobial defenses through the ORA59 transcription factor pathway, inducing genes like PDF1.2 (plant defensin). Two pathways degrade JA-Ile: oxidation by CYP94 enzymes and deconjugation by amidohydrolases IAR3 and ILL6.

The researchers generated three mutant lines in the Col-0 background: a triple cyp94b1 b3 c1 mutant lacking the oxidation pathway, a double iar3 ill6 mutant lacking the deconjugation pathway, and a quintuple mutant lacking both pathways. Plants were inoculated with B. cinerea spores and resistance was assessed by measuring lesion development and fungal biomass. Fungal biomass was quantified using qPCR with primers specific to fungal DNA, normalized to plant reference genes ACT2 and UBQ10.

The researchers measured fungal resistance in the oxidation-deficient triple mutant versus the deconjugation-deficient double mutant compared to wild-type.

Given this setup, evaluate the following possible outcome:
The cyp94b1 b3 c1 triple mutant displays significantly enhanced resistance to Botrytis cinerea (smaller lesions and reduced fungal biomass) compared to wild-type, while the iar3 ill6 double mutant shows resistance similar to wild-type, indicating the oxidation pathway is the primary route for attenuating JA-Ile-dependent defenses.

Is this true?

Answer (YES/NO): NO